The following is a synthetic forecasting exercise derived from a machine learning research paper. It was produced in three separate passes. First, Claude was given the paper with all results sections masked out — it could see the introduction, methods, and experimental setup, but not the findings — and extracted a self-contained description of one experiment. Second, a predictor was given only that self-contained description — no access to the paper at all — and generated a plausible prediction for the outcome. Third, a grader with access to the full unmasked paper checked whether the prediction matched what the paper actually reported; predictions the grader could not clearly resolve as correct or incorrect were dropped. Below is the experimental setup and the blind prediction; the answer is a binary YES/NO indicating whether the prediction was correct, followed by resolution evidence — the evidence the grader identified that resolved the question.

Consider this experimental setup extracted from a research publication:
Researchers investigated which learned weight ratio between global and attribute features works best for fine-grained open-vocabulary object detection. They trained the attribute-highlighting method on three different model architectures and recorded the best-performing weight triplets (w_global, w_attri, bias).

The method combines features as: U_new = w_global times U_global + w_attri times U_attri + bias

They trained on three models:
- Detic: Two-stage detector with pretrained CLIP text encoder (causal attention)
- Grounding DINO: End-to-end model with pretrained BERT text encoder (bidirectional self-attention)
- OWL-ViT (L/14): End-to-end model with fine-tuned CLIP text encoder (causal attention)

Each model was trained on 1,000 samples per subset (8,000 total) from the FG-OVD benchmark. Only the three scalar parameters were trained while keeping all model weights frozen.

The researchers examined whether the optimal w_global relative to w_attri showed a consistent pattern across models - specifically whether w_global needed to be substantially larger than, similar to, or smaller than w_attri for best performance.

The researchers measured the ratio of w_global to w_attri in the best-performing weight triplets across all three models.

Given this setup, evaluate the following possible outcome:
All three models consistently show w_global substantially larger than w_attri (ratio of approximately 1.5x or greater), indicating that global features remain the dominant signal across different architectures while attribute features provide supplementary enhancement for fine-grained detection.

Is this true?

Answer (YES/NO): YES